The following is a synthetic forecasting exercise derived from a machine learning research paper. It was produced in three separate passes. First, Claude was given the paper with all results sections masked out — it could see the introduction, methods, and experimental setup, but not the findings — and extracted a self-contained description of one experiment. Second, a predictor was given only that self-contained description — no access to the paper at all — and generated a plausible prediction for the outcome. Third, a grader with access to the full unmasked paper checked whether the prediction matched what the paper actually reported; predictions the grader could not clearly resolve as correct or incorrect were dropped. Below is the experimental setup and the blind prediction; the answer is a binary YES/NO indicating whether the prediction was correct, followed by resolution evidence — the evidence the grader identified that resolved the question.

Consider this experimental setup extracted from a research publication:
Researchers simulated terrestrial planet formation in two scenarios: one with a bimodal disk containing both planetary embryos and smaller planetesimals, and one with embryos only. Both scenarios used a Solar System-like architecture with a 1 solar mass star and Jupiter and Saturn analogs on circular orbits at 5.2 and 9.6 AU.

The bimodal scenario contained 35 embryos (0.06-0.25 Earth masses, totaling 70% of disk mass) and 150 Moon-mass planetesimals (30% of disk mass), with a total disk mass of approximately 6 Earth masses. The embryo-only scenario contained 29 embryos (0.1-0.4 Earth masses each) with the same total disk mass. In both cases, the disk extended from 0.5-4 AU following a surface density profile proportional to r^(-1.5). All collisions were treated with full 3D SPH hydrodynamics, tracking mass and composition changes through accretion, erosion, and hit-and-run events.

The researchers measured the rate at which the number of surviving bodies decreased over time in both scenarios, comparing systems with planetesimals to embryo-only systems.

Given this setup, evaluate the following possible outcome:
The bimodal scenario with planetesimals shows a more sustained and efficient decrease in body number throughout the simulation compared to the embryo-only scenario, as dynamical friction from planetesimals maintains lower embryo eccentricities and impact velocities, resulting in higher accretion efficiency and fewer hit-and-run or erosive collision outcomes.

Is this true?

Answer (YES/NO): YES